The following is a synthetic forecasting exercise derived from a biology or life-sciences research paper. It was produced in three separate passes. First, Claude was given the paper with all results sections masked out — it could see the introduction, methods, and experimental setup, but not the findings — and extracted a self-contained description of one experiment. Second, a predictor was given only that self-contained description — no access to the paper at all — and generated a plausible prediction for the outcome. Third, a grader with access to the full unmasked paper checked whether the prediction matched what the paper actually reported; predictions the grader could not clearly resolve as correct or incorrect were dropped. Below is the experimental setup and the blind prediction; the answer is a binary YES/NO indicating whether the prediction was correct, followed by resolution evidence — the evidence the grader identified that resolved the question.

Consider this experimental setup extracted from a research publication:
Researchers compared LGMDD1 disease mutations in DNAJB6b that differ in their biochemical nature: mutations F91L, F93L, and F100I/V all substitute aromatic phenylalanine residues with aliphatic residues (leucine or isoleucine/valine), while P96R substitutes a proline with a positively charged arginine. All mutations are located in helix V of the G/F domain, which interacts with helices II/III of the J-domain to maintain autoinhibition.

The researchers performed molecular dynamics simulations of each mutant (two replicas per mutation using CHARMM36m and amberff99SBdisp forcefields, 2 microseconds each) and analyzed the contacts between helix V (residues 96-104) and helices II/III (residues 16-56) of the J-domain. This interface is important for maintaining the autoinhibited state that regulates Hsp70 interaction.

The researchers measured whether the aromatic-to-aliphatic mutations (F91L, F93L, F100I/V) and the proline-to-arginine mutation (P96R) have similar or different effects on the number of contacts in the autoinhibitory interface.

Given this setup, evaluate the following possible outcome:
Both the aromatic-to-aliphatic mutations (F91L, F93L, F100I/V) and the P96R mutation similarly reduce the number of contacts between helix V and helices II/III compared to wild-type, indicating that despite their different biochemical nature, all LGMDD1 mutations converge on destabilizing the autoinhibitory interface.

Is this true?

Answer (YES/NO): NO